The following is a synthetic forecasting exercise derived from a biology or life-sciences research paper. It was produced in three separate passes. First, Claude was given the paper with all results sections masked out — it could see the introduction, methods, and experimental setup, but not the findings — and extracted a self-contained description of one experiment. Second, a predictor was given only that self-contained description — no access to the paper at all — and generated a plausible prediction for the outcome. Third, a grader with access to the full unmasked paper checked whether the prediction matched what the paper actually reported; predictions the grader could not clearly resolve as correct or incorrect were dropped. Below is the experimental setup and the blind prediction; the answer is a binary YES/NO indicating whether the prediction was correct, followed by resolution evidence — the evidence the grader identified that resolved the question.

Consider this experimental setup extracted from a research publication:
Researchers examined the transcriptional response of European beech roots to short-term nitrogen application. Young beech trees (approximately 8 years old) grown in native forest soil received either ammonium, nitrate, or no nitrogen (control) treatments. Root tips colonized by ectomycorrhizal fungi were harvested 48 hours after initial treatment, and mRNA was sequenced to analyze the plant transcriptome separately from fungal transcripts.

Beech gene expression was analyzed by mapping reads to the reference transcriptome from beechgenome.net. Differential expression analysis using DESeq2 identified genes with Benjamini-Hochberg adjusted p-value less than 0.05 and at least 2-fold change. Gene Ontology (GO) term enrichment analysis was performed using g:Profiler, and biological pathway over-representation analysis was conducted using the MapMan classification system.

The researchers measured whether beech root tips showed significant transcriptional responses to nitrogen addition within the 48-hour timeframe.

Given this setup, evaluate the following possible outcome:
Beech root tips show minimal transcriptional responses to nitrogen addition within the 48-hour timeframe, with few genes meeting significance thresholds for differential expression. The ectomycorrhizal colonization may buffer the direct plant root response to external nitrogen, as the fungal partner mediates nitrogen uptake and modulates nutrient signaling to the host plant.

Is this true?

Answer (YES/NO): NO